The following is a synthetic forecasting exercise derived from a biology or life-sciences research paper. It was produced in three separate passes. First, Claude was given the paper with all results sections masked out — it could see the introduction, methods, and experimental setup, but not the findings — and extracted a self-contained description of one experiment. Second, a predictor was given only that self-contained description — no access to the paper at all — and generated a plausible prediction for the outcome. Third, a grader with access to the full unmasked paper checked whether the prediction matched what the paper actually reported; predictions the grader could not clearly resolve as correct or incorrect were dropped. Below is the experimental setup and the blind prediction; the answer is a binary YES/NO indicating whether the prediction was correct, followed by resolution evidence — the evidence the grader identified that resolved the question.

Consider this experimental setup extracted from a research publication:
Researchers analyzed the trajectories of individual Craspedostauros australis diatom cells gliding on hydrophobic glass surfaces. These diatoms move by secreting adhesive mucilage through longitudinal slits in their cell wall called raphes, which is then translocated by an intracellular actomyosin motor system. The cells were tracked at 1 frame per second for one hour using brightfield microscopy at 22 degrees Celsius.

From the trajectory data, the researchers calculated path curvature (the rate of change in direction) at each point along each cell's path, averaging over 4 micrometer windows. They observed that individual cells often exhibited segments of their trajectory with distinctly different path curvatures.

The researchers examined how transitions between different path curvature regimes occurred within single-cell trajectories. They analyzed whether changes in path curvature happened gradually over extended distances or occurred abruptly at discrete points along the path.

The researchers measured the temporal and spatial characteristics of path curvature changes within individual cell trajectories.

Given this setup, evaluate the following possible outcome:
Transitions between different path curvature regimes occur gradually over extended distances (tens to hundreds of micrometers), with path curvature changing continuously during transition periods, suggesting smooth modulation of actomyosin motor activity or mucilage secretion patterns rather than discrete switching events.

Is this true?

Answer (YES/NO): NO